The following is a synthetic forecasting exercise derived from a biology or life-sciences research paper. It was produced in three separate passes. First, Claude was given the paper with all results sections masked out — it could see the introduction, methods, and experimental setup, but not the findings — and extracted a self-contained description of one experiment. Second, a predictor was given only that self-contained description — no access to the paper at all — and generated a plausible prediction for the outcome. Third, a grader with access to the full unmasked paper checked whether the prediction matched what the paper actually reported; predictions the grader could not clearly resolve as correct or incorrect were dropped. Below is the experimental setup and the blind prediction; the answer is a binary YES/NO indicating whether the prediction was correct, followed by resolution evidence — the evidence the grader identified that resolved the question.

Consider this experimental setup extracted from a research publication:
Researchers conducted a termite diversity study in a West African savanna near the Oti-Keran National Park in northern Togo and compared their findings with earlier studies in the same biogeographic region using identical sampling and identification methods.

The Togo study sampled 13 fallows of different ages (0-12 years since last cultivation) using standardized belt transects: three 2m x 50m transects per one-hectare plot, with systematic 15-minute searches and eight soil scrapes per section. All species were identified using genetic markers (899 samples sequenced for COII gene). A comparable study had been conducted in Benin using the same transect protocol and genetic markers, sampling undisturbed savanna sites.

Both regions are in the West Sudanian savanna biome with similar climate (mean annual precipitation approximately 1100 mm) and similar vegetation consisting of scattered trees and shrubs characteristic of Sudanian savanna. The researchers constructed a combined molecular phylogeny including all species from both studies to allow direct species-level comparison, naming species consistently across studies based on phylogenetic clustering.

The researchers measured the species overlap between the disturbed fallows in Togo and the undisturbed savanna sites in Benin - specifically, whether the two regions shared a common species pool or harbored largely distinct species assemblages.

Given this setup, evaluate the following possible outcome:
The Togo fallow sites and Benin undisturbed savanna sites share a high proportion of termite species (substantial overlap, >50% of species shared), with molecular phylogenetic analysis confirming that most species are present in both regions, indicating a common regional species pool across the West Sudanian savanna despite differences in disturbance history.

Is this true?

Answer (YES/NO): YES